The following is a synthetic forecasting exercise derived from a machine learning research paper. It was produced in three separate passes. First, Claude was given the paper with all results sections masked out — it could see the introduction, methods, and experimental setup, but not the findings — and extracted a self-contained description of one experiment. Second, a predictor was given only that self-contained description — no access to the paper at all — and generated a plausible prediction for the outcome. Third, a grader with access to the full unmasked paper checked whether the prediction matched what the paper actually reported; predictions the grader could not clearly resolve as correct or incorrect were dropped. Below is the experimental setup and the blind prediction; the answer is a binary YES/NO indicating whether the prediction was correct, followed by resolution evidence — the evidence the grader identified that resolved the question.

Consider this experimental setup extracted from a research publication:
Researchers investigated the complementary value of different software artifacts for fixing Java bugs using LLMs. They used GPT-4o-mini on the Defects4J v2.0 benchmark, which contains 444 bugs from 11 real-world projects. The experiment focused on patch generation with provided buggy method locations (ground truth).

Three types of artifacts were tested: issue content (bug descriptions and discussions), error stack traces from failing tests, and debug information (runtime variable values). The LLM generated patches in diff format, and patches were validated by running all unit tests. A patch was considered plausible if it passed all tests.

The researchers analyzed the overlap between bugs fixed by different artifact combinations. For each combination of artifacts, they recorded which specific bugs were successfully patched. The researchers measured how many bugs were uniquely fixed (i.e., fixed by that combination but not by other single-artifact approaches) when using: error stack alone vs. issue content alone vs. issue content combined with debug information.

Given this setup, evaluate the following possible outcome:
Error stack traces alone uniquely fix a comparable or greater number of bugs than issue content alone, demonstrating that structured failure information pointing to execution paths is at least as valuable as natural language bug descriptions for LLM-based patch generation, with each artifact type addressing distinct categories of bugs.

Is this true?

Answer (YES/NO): YES